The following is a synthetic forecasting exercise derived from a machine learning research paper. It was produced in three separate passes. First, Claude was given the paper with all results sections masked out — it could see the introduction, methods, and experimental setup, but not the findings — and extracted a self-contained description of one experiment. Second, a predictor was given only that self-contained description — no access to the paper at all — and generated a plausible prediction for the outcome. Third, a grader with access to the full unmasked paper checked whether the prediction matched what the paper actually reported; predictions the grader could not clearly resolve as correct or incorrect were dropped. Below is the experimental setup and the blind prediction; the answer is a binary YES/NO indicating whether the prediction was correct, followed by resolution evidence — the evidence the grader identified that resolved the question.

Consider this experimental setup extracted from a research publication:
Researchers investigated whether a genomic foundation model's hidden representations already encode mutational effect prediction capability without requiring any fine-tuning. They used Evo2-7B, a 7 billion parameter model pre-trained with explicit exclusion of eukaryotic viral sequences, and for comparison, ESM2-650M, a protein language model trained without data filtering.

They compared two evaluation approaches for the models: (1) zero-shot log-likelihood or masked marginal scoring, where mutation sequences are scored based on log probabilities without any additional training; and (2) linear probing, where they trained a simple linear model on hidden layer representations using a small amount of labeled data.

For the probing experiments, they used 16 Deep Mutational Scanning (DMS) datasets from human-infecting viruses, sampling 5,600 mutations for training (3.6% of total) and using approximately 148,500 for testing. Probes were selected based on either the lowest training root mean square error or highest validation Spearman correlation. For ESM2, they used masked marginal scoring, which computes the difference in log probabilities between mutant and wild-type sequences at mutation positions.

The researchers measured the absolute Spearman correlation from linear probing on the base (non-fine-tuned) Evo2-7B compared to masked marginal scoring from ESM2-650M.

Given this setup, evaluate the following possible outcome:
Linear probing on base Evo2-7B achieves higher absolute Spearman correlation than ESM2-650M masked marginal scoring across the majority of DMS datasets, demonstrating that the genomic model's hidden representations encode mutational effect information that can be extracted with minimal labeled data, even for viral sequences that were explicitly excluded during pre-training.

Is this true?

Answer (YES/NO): NO